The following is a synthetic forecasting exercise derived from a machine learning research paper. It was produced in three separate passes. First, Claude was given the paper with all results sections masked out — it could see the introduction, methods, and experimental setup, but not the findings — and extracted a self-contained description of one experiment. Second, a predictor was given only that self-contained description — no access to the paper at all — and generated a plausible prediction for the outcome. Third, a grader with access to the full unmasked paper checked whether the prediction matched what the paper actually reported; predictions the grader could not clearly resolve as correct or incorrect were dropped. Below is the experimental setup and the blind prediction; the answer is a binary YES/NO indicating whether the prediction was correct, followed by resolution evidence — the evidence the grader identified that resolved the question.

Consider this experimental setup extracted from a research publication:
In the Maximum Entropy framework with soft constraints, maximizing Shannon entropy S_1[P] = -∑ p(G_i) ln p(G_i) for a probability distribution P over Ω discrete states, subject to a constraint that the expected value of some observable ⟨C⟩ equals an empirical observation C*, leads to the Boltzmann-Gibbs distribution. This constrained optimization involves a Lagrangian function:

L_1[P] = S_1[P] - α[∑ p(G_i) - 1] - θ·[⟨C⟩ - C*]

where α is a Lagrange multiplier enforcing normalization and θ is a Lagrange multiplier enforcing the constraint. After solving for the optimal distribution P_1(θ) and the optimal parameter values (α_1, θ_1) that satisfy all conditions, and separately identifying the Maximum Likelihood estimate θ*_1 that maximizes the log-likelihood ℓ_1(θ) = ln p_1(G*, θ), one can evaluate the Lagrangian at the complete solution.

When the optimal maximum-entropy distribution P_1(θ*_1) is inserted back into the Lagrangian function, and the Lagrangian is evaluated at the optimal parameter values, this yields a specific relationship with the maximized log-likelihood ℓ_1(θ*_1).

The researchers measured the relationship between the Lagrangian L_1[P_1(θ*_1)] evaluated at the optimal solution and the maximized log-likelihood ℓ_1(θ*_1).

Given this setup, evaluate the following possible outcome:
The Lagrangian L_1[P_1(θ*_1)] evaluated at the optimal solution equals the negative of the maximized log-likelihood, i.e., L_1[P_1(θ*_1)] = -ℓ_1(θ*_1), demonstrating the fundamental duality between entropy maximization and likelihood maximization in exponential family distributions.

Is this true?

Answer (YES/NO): YES